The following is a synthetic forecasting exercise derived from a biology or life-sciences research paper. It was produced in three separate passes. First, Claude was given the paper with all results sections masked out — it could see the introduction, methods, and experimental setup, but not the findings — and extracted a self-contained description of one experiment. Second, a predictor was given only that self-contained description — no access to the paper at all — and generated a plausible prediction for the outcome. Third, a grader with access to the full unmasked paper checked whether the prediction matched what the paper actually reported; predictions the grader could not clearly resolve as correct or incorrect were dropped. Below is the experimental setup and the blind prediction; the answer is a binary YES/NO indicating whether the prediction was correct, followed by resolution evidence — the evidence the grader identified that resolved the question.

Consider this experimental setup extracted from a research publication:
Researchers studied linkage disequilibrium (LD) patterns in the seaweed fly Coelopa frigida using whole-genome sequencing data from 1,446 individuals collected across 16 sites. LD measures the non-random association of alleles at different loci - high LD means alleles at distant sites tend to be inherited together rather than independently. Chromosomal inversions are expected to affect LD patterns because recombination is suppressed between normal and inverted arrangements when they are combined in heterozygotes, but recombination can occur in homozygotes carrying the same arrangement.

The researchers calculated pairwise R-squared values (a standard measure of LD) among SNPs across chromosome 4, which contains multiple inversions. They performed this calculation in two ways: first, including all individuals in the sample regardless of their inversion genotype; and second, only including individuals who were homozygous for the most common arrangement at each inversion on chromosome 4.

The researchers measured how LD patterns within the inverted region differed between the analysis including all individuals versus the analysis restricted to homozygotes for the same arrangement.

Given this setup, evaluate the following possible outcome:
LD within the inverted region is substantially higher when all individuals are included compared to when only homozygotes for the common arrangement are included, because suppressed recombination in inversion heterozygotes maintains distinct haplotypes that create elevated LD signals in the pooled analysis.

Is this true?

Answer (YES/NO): YES